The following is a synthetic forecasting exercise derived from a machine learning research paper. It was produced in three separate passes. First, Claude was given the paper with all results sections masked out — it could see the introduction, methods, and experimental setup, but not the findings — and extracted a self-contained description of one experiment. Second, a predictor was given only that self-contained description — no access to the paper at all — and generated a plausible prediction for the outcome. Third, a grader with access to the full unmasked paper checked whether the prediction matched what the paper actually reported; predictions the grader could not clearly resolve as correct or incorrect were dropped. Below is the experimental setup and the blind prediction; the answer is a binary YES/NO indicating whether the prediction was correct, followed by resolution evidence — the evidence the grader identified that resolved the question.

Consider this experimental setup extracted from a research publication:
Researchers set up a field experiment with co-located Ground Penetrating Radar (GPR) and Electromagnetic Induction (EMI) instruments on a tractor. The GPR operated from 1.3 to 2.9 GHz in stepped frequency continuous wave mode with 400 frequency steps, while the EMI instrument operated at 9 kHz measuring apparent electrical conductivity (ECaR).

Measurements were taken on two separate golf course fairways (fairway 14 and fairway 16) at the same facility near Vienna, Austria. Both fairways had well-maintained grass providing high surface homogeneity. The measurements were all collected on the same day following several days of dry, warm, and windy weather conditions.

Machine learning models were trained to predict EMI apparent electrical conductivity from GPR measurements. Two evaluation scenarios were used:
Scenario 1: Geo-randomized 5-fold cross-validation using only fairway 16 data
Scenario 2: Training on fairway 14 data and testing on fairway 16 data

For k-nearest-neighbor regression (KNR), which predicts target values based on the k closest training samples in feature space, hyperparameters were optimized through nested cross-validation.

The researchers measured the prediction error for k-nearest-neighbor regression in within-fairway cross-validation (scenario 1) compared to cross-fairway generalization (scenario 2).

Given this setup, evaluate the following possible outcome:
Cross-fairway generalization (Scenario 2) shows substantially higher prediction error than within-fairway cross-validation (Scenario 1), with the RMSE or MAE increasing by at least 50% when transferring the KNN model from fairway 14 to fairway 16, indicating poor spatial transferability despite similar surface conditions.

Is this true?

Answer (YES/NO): NO